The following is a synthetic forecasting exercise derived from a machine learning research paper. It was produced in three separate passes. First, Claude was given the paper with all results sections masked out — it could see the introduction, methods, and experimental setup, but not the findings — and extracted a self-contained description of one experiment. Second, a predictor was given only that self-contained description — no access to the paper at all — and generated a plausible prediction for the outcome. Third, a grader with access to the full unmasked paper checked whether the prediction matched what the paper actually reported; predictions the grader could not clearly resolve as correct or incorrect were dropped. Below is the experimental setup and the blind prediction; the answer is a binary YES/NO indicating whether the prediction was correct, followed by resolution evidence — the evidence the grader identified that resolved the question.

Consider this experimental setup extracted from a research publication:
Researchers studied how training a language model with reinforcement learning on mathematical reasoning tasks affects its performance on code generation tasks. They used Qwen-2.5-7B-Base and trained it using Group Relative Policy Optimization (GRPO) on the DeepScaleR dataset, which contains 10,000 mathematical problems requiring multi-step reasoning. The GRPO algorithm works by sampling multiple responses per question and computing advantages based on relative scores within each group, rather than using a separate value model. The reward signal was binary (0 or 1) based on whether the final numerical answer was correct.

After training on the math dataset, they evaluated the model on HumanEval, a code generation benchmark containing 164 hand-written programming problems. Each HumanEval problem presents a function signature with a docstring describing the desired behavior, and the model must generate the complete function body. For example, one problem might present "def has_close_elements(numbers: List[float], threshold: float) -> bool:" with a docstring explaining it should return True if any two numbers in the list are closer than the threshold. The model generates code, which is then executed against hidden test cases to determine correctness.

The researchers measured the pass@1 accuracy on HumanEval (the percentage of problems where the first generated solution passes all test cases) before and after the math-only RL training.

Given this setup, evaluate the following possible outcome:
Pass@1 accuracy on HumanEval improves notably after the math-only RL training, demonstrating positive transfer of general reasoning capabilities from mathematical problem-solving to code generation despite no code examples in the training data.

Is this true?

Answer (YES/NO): YES